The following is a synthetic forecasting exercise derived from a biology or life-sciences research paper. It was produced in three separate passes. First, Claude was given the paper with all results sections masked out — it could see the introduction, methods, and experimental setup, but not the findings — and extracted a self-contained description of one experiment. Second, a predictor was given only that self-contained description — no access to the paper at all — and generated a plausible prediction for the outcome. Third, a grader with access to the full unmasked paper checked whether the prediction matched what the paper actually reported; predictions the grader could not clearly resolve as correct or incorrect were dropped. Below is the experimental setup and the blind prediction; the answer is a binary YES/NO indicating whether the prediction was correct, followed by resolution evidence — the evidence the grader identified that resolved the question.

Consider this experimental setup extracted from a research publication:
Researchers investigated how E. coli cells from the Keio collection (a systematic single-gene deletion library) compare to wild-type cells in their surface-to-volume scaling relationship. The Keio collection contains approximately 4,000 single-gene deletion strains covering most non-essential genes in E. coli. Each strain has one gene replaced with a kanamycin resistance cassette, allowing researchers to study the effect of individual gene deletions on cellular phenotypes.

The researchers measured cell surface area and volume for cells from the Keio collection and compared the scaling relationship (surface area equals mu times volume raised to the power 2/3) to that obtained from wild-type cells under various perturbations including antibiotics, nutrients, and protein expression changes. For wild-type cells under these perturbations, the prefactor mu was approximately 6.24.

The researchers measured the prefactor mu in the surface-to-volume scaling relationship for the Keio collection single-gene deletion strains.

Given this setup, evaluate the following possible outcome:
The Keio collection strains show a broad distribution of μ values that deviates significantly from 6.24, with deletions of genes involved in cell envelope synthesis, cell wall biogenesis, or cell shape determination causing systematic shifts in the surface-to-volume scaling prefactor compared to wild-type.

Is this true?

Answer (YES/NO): NO